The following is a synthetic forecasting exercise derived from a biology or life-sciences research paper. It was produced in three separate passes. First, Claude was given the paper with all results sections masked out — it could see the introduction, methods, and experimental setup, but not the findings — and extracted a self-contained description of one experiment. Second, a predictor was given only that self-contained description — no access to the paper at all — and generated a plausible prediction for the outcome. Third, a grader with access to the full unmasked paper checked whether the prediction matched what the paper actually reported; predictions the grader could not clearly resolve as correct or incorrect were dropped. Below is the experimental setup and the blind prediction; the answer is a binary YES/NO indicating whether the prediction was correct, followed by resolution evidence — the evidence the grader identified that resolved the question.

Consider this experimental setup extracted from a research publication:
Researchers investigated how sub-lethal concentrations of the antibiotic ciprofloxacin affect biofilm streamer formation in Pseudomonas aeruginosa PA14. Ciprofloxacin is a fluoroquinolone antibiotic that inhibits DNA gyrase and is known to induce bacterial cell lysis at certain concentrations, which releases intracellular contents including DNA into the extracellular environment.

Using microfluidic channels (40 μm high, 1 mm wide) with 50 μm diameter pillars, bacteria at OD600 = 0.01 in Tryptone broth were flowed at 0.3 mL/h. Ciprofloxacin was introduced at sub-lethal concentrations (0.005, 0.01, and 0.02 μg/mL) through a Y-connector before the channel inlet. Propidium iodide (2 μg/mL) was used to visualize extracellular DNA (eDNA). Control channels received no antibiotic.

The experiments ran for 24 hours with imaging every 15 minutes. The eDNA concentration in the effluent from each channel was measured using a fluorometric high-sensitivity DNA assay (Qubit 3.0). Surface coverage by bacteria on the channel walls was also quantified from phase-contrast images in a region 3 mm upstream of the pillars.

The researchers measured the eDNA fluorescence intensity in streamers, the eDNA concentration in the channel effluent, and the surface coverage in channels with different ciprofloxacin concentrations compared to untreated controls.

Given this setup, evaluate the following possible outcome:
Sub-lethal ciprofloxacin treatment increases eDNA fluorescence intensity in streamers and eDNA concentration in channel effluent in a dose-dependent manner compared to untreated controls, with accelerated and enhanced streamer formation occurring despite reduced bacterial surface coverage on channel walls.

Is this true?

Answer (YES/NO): NO